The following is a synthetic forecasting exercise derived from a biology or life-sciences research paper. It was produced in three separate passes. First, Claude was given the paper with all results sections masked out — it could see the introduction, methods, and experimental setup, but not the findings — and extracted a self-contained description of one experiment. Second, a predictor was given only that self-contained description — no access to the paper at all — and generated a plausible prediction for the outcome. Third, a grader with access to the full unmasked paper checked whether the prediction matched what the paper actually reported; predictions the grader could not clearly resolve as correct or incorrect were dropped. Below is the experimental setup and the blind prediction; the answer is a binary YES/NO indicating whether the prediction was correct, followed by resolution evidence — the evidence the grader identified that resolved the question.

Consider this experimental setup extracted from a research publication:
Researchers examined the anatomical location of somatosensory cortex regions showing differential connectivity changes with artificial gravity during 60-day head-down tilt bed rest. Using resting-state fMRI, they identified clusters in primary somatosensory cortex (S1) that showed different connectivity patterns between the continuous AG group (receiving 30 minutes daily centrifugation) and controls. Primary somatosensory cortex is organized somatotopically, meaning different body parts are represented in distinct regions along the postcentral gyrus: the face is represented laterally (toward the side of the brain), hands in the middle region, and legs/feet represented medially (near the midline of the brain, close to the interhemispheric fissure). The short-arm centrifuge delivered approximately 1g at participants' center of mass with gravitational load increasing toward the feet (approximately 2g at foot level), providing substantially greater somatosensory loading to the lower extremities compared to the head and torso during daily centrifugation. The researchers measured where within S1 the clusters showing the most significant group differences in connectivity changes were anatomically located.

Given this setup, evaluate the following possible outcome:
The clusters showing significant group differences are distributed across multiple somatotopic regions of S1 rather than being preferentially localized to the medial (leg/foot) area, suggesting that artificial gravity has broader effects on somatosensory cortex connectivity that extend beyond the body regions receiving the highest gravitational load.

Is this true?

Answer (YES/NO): NO